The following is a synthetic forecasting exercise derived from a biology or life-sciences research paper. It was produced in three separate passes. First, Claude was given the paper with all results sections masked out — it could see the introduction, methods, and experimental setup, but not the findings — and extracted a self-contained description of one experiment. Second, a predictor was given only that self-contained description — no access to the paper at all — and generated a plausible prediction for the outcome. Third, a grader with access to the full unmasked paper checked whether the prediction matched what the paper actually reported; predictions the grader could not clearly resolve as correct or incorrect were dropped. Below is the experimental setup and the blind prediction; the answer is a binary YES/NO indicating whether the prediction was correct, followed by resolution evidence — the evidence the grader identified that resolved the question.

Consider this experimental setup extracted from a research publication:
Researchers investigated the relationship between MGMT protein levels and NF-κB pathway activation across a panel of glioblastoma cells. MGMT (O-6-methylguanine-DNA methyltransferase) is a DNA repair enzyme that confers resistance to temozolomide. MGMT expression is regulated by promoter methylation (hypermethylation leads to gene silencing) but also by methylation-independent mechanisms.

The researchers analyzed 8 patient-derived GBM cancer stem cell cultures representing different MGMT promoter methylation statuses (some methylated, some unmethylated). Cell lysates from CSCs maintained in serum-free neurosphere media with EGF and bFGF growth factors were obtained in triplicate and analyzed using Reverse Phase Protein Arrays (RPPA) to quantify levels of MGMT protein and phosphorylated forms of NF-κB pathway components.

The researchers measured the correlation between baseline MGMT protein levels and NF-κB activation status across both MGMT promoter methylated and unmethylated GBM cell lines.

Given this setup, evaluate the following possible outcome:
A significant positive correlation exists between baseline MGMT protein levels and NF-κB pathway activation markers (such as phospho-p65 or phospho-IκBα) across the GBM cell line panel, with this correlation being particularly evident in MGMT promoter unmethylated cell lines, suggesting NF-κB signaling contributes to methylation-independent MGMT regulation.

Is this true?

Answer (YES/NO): YES